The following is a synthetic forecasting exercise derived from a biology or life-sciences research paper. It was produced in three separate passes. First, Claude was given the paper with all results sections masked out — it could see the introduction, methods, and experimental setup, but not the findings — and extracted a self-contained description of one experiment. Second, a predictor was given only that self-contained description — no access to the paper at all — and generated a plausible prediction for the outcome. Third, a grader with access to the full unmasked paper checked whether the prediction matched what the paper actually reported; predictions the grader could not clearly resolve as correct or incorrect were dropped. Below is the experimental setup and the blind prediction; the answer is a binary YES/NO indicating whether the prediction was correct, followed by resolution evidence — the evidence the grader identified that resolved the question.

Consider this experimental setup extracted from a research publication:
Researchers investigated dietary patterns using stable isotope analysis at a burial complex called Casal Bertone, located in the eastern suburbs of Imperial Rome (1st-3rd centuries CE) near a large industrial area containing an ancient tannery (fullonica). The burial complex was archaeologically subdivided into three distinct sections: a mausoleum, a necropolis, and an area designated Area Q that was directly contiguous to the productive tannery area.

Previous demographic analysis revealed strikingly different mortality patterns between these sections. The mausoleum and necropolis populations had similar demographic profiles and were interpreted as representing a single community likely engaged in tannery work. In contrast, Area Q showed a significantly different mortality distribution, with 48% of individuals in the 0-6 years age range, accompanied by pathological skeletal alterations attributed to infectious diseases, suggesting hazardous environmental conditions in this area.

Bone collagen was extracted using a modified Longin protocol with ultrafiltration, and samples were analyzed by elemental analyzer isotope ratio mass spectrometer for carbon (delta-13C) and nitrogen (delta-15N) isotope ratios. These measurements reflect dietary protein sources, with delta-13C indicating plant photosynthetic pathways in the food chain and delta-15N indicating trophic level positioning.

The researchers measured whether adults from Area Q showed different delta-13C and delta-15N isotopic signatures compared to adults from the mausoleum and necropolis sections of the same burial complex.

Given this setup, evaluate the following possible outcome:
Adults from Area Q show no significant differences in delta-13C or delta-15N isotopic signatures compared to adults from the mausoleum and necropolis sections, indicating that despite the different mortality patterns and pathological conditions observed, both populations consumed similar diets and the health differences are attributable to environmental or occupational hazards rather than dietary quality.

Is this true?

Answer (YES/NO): YES